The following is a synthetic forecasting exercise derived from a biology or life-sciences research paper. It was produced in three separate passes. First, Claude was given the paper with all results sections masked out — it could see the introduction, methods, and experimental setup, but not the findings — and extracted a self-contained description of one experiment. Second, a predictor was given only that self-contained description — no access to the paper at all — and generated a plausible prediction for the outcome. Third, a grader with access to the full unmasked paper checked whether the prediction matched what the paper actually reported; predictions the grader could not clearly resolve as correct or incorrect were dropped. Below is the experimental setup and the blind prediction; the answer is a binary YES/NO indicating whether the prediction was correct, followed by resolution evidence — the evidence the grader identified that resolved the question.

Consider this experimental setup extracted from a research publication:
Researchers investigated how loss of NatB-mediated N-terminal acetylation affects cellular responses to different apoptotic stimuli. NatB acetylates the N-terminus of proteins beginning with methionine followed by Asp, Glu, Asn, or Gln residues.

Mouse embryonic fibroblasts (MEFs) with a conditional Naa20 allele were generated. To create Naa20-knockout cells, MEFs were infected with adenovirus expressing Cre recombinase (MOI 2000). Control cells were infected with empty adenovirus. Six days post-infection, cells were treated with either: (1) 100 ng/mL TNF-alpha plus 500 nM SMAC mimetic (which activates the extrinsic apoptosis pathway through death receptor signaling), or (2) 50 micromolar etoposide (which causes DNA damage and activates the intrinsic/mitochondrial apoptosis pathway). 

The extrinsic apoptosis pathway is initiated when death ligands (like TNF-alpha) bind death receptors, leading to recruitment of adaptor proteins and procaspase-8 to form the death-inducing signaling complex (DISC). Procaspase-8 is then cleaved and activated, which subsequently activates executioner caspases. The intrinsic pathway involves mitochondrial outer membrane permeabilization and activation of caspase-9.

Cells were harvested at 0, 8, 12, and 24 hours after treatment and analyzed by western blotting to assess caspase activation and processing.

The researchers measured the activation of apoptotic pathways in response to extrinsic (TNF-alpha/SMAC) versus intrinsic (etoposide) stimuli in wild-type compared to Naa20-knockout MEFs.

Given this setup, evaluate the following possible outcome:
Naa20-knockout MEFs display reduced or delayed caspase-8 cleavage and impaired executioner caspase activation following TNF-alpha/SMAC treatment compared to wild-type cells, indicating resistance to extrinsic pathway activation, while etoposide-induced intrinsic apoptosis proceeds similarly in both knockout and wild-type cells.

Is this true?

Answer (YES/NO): NO